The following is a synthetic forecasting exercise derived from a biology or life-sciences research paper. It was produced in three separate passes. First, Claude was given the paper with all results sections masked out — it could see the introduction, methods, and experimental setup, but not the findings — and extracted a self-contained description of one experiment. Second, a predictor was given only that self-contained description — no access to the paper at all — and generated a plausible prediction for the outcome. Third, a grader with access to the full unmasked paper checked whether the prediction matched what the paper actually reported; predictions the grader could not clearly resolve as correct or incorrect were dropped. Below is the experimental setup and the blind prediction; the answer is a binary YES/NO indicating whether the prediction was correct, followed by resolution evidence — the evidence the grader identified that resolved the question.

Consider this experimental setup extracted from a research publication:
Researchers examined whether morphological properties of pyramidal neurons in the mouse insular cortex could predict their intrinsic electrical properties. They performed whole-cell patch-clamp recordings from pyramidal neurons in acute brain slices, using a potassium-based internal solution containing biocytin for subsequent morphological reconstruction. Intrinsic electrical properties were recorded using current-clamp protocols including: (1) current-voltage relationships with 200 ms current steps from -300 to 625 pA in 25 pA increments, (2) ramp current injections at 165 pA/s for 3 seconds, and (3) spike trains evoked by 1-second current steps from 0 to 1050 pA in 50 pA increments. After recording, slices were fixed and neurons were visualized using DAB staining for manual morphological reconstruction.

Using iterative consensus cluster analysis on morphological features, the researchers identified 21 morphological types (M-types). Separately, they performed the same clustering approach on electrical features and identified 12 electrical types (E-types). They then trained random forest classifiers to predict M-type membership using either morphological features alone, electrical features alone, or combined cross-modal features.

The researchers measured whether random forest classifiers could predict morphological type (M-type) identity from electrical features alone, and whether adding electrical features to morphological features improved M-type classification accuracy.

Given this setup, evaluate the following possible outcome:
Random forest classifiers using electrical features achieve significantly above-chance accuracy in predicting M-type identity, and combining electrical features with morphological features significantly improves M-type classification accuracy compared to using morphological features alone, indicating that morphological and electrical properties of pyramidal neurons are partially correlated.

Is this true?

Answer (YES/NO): NO